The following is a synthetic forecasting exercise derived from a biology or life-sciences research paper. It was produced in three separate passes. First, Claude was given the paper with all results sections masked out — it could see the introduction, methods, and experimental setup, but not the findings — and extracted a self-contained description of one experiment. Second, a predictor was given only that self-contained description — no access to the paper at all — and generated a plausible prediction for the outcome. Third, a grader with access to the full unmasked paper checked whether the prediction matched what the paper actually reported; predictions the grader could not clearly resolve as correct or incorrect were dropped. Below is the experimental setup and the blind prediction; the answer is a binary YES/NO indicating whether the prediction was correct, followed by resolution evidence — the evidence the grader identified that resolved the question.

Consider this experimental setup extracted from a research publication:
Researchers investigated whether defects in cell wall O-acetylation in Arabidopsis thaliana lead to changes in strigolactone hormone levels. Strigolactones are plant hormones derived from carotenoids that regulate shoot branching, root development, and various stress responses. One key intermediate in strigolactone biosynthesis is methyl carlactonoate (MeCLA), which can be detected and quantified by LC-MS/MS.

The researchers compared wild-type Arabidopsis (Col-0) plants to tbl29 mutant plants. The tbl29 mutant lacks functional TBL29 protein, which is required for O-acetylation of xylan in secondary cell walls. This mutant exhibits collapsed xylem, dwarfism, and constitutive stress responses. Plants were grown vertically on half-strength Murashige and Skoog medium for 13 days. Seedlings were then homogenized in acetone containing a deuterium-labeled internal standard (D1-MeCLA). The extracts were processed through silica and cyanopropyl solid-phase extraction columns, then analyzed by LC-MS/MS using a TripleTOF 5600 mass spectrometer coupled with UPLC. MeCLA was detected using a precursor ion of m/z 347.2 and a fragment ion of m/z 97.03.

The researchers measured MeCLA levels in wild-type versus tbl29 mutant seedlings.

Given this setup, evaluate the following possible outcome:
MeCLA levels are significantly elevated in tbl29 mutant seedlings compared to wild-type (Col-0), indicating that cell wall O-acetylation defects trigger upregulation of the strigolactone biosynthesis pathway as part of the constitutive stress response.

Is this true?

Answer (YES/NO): YES